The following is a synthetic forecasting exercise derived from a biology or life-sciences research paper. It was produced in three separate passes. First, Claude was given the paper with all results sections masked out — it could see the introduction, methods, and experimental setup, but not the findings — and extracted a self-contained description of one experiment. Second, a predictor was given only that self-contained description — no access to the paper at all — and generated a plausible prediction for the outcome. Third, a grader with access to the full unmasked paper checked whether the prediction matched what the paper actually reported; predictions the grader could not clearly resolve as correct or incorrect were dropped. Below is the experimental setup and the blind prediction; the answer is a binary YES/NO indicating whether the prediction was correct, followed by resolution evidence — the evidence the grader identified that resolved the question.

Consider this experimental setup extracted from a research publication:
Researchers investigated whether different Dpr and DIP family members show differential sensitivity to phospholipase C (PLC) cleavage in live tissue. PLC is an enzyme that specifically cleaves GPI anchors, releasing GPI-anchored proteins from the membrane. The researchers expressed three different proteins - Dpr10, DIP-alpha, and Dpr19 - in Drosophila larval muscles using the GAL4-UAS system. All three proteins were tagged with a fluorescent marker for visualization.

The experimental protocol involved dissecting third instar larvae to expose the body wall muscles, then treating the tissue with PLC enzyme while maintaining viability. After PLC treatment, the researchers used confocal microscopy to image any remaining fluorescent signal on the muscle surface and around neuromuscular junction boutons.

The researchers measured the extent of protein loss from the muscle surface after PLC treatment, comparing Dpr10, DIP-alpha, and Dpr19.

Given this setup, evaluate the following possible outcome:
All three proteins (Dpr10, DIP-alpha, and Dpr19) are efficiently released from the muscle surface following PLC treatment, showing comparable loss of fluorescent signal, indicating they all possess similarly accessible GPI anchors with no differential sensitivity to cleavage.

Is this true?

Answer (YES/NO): NO